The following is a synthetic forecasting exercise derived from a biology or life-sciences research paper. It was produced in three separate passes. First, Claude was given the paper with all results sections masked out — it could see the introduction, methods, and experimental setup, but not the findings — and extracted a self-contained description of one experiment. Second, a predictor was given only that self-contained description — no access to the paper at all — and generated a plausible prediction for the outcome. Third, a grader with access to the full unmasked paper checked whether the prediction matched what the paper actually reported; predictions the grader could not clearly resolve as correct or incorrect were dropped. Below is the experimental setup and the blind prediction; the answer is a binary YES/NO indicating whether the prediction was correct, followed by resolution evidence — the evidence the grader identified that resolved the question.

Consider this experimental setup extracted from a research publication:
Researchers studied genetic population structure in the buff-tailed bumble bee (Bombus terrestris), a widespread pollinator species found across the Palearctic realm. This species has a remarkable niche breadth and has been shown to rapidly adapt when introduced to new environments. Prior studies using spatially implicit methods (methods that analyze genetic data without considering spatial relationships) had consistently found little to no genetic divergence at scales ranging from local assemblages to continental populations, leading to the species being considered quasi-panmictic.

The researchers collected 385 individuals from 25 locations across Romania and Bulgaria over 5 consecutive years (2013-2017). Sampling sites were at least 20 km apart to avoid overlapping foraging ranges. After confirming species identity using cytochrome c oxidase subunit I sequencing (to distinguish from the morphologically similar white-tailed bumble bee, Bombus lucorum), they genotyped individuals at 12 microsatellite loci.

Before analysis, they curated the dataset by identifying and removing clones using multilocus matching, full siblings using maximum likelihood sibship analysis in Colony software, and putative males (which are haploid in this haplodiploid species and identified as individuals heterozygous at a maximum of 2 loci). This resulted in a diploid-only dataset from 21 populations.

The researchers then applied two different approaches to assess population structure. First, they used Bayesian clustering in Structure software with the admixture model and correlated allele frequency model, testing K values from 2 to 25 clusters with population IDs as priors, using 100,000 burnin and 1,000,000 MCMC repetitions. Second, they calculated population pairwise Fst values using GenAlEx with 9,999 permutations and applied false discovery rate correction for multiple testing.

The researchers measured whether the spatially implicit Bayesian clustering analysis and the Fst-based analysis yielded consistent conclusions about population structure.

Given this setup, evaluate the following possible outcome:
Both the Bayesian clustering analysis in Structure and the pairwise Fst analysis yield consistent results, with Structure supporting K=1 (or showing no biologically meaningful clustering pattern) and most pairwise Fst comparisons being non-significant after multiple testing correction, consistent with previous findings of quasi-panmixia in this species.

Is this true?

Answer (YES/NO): NO